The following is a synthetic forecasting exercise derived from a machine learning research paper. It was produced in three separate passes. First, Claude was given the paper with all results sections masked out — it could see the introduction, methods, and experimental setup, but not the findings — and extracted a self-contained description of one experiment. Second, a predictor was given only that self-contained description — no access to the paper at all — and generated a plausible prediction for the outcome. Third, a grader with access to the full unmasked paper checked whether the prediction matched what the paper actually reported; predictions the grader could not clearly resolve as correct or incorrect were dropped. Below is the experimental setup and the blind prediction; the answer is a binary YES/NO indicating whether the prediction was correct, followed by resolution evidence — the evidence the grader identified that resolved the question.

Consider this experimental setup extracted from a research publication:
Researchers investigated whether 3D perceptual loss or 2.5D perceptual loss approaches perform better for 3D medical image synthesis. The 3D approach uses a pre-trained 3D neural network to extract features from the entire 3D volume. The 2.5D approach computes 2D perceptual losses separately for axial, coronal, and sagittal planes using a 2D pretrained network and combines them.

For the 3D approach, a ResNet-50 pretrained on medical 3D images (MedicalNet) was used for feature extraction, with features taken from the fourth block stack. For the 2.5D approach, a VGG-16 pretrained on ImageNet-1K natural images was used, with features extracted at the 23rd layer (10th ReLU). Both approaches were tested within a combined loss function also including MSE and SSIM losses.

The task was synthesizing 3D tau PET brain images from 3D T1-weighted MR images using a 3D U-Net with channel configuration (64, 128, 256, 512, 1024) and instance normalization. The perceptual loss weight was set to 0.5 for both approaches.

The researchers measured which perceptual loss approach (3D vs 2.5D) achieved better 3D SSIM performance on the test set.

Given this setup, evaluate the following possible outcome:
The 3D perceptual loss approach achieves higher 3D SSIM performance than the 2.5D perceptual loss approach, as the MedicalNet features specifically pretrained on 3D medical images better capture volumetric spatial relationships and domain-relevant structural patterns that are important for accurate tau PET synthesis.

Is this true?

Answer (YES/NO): NO